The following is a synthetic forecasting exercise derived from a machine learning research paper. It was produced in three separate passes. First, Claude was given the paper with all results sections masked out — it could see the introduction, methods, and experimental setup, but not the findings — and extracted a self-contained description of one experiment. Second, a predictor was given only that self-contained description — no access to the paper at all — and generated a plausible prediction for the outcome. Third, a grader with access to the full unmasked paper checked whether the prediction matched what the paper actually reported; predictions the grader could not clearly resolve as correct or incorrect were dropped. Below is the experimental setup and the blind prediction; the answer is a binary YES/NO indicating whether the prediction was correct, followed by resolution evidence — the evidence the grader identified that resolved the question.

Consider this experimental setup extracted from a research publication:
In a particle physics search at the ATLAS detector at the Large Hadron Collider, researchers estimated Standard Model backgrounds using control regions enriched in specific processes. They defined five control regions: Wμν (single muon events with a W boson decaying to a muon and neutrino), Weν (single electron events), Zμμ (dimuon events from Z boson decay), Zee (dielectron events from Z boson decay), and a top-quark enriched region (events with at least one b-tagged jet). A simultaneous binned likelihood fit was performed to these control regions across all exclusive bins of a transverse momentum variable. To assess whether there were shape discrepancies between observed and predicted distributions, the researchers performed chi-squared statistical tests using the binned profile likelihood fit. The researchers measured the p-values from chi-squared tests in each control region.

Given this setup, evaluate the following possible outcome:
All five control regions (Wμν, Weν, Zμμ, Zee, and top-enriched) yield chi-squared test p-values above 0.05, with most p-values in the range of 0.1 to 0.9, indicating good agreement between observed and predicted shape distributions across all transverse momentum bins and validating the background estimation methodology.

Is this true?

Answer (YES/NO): YES